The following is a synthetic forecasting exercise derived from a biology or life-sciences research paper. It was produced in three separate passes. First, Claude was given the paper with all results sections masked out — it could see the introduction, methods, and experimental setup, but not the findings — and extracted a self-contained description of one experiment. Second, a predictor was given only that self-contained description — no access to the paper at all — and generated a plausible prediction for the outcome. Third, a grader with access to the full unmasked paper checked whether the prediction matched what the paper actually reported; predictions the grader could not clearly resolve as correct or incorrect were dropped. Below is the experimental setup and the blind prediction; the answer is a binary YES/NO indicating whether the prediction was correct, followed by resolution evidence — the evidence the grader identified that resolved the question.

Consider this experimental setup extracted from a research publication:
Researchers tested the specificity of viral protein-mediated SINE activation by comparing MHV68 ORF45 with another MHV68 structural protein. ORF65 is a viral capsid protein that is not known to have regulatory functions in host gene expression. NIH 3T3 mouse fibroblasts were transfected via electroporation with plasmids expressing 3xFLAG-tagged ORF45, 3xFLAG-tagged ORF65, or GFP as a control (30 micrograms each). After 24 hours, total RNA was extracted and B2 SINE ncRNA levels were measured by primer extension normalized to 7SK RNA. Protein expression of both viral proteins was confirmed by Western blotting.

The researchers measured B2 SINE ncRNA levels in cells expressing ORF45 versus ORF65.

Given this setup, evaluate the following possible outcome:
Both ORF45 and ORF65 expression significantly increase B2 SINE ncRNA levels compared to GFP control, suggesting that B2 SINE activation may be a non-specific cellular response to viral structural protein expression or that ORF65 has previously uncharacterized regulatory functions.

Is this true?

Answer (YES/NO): NO